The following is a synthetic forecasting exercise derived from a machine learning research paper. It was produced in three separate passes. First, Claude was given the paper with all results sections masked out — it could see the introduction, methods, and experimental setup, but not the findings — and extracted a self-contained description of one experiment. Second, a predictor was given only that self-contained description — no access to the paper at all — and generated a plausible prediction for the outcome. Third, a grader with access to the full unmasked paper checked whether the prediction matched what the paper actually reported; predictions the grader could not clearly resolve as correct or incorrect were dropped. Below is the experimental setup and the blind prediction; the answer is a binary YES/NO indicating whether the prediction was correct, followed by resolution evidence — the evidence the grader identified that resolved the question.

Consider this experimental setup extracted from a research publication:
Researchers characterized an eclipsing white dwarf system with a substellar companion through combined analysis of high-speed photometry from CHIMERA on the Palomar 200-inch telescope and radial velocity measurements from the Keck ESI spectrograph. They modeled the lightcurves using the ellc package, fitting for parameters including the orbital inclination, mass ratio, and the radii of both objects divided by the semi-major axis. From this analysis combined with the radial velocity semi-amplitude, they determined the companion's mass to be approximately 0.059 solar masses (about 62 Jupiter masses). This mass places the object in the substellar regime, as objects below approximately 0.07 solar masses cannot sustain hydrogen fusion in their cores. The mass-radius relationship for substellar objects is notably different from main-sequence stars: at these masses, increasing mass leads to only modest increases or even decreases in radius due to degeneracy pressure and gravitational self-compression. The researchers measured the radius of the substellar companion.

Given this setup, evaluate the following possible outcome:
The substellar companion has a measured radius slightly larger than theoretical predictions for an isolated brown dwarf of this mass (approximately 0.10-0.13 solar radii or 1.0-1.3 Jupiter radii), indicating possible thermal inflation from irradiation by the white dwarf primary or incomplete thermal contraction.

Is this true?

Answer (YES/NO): NO